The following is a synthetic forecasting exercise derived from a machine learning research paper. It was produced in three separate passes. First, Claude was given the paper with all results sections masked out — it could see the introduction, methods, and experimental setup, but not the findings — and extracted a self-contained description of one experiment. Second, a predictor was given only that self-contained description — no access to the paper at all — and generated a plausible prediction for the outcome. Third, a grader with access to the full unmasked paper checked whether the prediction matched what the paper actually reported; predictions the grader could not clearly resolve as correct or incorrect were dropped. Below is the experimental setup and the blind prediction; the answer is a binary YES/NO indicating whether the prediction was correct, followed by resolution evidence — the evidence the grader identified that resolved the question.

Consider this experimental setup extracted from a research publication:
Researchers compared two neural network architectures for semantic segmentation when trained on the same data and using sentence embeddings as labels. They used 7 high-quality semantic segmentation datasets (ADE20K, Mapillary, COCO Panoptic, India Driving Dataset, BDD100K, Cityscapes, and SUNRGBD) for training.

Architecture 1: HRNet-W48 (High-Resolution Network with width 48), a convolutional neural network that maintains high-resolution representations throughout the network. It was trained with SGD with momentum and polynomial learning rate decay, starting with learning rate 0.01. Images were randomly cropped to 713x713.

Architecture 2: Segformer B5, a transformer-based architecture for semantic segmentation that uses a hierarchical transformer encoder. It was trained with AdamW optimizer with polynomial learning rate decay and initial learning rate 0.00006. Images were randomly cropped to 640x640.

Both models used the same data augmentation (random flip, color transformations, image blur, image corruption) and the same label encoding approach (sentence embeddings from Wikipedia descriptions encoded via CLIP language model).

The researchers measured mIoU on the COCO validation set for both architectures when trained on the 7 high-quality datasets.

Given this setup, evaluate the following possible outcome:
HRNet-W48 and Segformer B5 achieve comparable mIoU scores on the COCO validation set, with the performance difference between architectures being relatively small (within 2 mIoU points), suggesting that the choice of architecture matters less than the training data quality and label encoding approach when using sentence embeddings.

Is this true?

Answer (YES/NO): NO